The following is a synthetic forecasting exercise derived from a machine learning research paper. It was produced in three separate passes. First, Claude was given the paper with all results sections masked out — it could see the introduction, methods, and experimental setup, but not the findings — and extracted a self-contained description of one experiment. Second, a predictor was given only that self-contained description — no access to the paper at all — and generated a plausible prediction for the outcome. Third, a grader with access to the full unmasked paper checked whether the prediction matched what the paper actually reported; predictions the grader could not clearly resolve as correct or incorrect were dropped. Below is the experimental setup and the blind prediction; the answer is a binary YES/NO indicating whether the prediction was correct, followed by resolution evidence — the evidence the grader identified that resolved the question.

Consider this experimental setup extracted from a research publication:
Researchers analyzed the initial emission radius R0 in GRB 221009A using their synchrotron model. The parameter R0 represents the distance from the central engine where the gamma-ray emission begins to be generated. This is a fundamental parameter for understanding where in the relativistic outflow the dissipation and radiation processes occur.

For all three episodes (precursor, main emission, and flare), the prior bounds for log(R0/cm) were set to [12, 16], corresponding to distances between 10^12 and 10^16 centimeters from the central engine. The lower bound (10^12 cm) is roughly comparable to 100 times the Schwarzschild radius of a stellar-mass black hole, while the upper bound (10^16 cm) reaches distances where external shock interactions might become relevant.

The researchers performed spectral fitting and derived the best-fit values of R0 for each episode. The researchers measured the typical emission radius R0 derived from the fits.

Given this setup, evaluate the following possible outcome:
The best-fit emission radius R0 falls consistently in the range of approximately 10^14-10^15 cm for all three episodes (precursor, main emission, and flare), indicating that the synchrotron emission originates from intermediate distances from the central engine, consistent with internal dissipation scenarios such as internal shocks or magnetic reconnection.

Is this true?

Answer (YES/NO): YES